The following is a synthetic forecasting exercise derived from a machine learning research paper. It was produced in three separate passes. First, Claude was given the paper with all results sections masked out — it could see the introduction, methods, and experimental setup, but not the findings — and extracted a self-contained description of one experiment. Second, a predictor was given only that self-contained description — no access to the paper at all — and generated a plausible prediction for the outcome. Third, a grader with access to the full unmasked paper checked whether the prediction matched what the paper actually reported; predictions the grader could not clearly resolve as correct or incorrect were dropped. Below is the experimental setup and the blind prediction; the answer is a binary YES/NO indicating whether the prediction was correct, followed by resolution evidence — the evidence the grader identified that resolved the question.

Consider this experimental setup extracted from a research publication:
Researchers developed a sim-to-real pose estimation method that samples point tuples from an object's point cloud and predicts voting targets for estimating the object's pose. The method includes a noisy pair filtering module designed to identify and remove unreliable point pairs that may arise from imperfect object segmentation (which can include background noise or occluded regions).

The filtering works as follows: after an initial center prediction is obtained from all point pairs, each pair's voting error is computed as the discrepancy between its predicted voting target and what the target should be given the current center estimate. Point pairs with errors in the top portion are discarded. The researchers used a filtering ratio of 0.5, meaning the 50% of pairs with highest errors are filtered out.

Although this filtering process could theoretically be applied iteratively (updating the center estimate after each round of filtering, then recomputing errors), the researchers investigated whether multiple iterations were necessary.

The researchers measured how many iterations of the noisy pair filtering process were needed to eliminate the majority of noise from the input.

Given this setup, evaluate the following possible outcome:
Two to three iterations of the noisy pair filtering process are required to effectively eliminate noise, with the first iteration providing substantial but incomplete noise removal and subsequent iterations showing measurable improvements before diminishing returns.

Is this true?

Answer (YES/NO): NO